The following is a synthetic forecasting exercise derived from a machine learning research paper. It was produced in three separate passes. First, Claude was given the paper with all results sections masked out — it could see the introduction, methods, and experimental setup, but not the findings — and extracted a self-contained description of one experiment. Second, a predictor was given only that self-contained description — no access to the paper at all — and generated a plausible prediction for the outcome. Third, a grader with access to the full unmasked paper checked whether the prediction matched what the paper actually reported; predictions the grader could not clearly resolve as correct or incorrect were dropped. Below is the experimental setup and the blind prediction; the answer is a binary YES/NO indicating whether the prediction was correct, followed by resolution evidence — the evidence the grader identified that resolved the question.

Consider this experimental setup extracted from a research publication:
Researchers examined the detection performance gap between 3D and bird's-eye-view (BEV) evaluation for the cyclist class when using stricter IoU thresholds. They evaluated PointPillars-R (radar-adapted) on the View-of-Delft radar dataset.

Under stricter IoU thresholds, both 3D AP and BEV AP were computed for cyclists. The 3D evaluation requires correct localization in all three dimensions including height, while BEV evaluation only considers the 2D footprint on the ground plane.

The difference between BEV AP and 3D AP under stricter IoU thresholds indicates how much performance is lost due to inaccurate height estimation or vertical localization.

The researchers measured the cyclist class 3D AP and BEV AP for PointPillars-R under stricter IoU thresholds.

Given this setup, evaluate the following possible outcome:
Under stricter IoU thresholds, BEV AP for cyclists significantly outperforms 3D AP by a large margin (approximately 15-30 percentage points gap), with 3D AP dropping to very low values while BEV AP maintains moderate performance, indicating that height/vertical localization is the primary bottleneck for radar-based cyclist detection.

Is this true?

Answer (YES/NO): YES